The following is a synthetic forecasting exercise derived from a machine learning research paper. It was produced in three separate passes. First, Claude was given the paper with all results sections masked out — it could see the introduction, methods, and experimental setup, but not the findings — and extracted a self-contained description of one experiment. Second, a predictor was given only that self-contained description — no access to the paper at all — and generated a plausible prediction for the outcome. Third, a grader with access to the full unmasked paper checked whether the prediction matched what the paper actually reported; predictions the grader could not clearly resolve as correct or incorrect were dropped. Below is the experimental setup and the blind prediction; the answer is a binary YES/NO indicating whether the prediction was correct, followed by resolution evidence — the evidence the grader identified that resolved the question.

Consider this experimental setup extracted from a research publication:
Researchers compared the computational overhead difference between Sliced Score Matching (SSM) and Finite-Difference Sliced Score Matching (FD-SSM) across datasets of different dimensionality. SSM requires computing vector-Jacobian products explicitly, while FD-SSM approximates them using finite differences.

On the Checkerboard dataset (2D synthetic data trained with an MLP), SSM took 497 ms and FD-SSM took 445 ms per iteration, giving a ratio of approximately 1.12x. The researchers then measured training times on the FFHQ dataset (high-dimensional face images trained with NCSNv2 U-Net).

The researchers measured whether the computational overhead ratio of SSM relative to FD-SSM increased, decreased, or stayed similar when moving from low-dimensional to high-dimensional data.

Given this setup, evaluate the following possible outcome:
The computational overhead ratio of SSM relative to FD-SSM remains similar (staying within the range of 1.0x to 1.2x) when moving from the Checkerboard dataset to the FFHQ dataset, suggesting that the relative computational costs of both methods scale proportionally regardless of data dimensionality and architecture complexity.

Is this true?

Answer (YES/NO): NO